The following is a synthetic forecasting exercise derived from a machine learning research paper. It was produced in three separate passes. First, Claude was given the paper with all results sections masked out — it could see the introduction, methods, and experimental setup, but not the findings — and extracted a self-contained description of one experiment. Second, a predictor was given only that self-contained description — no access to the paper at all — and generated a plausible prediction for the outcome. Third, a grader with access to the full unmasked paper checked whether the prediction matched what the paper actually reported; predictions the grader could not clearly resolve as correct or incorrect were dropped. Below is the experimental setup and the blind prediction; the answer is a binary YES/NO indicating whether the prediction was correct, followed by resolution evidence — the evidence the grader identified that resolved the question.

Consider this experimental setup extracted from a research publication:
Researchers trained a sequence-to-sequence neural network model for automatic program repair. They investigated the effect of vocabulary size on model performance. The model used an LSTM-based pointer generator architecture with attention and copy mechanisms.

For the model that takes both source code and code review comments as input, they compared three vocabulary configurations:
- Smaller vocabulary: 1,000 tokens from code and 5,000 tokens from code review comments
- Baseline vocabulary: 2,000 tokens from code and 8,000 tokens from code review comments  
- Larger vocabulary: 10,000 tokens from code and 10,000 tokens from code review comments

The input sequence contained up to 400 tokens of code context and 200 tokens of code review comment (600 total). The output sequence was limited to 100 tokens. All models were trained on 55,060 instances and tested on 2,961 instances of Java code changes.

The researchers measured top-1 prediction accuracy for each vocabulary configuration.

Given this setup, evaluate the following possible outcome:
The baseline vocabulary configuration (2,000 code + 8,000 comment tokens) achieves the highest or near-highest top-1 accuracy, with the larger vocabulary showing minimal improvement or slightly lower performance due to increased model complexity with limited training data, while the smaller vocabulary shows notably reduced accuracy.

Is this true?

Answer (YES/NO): YES